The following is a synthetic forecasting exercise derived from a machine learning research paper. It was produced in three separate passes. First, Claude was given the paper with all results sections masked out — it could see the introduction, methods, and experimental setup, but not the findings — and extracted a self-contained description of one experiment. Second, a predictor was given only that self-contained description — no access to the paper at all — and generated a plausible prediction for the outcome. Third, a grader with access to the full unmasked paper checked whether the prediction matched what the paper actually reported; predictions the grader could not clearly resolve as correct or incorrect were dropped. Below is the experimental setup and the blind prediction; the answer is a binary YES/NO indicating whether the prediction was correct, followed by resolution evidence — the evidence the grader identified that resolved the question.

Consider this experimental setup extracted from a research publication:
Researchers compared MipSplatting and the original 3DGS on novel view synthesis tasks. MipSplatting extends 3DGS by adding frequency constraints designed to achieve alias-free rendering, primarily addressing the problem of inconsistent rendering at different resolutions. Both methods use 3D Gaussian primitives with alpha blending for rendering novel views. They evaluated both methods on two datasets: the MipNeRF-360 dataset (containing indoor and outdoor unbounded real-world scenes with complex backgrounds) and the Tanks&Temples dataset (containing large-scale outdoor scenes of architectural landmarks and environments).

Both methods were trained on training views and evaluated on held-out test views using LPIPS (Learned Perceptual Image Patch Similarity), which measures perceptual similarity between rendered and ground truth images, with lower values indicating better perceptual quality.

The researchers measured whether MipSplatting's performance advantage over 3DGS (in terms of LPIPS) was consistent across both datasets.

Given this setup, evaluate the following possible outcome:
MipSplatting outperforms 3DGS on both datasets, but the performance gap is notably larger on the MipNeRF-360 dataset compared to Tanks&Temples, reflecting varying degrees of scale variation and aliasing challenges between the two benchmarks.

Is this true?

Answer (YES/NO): YES